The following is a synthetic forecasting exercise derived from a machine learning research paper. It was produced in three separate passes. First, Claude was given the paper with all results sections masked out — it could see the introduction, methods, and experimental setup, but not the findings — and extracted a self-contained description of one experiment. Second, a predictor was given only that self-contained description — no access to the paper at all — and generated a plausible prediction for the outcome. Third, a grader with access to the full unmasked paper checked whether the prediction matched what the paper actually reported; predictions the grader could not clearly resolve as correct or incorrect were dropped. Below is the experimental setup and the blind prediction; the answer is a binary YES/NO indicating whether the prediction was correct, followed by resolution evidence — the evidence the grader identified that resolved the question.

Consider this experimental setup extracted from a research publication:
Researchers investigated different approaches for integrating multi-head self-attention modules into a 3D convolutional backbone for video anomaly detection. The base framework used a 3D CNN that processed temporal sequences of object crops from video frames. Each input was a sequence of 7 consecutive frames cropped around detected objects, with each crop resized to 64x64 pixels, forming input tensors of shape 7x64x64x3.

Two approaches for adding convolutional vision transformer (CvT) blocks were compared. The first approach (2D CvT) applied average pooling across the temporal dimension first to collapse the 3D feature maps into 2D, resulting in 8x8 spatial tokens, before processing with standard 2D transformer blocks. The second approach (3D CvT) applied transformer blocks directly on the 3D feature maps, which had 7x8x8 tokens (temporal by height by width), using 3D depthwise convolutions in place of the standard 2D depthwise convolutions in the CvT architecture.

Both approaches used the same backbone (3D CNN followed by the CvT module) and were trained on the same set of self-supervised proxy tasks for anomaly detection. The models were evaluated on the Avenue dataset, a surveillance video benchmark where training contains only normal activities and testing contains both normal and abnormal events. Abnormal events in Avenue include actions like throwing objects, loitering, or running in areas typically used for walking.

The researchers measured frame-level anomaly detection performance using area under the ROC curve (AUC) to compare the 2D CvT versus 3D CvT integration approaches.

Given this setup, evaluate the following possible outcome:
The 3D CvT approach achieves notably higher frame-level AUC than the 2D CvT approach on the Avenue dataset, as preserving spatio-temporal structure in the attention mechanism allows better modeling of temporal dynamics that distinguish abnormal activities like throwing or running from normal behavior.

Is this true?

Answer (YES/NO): NO